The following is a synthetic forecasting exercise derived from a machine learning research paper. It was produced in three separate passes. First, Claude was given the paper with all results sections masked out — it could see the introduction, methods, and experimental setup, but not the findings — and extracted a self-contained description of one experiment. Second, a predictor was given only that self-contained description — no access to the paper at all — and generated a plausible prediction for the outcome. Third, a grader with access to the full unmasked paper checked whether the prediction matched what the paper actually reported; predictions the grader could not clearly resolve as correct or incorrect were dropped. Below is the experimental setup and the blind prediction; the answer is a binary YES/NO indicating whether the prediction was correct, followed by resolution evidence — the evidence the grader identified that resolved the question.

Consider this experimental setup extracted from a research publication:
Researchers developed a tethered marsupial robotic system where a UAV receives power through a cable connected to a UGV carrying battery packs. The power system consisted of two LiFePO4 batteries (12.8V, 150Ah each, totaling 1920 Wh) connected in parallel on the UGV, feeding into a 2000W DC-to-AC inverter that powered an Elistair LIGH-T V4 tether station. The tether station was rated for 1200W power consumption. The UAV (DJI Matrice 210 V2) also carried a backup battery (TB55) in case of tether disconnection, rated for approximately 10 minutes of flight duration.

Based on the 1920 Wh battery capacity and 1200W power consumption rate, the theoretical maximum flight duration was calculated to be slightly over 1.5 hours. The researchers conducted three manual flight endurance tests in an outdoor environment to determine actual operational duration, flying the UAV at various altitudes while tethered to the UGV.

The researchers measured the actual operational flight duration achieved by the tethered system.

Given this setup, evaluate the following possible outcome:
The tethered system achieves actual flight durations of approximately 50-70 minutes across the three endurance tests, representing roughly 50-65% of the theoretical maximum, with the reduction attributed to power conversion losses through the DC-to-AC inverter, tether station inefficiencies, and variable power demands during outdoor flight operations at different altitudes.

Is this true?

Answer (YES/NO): NO